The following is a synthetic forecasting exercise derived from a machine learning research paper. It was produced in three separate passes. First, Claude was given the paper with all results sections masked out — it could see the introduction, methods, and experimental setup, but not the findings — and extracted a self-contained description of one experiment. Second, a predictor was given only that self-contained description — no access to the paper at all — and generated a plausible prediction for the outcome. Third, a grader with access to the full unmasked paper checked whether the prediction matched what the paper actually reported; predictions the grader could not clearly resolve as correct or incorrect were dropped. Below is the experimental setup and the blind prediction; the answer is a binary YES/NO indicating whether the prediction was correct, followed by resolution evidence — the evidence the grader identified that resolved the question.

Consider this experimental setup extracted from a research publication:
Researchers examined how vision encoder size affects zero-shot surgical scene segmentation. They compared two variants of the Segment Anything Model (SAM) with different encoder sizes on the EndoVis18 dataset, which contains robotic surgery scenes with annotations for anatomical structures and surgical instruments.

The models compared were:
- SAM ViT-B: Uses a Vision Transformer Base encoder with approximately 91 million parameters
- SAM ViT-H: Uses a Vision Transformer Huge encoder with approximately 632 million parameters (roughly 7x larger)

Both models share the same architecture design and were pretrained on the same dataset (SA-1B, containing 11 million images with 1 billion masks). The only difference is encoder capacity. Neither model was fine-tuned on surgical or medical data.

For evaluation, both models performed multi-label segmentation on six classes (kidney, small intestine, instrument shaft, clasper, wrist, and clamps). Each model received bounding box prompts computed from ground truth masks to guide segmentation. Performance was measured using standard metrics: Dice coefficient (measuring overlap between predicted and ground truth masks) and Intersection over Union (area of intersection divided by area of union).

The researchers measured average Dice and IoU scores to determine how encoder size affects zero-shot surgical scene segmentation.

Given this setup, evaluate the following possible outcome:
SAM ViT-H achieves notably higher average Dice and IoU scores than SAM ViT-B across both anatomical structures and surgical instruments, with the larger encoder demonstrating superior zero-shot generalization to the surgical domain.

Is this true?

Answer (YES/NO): NO